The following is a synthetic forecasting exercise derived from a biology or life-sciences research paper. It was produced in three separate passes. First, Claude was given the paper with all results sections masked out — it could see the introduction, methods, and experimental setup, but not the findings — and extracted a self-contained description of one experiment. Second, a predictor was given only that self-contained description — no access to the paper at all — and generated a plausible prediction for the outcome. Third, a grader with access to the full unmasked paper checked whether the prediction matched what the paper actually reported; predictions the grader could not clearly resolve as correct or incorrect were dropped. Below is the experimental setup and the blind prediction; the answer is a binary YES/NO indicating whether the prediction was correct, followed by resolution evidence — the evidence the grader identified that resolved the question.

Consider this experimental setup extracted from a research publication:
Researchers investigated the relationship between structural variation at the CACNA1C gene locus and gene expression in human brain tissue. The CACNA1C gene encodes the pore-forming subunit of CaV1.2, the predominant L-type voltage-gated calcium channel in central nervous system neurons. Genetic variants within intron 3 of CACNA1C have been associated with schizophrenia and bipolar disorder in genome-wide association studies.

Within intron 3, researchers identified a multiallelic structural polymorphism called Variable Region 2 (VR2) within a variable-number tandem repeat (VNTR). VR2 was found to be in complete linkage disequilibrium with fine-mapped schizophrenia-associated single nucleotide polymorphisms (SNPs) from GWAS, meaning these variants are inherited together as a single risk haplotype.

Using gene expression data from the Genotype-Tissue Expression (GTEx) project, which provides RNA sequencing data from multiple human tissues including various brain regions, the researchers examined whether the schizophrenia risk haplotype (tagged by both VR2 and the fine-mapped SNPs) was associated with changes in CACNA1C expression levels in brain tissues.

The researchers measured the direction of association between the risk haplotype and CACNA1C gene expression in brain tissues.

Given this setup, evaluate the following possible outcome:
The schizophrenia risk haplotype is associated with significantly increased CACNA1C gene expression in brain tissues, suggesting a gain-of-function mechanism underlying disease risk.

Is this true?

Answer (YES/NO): NO